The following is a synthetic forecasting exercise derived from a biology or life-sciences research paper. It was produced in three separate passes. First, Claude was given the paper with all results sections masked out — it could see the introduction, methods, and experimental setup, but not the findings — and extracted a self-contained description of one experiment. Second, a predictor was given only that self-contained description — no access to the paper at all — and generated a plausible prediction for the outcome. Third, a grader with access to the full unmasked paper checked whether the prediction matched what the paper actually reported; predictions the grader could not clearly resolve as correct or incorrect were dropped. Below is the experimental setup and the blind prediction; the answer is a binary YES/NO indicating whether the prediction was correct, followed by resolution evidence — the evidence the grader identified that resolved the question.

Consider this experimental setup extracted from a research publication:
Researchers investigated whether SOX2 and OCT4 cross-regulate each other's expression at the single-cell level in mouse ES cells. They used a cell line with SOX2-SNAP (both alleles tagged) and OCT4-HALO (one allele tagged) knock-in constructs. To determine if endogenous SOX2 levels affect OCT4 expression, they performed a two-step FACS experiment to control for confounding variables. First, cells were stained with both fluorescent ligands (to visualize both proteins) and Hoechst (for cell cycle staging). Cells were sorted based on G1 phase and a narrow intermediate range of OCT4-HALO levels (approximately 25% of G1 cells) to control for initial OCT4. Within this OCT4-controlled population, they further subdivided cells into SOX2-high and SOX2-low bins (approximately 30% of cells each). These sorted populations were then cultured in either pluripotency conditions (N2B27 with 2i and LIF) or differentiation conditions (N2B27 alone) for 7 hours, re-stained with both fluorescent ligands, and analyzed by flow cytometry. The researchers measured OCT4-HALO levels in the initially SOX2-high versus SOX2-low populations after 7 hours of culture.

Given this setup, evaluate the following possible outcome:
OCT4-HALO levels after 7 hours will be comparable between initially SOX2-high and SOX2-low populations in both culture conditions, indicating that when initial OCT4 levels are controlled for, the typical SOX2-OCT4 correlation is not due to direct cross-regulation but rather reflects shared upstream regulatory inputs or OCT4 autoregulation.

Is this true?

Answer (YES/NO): NO